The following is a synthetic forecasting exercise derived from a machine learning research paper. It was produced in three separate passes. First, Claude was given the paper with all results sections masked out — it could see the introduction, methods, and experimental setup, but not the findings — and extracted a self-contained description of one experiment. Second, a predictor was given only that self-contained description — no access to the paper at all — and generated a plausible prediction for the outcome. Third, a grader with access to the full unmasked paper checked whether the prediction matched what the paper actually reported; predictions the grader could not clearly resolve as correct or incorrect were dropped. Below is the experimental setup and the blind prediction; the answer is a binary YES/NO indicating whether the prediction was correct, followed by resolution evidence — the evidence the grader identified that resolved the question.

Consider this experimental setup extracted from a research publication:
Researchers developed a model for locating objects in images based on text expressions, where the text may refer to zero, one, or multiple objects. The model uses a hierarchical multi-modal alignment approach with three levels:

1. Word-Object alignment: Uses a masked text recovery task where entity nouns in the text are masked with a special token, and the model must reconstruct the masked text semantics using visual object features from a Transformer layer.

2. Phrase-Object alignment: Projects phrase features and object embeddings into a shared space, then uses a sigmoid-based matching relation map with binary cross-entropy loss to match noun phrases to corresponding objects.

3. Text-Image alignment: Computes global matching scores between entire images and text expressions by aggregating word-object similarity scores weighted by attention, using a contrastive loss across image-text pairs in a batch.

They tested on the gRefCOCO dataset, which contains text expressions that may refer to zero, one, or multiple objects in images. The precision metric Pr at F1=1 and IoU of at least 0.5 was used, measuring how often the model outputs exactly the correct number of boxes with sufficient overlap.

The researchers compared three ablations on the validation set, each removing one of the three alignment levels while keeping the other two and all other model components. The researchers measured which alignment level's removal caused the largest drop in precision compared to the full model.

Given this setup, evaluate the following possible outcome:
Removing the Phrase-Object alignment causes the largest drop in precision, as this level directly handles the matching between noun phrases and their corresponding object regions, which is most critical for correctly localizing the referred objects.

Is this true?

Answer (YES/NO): NO